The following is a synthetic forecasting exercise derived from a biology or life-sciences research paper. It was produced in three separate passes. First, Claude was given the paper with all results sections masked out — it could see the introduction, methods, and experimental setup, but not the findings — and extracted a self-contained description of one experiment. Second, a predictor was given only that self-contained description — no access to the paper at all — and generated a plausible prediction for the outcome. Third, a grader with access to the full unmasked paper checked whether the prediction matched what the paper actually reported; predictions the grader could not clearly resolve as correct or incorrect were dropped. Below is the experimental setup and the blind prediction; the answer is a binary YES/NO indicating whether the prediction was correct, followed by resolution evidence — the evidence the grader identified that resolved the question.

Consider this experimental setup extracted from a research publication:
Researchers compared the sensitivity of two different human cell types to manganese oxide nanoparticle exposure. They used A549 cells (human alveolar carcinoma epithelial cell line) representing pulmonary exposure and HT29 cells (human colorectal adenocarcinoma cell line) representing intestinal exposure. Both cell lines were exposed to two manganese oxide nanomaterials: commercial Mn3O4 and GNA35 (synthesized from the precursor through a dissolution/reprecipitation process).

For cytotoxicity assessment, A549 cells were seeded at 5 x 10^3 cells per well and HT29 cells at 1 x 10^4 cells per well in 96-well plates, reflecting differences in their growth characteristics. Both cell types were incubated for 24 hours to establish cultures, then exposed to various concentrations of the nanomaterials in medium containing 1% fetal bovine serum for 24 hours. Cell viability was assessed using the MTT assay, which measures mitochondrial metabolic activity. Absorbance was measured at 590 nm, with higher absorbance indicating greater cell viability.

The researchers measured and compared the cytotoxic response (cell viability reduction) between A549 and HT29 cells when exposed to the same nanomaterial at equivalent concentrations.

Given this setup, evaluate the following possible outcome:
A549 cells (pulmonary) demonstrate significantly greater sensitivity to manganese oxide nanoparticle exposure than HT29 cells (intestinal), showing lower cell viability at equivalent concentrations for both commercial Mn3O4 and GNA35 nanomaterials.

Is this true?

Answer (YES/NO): YES